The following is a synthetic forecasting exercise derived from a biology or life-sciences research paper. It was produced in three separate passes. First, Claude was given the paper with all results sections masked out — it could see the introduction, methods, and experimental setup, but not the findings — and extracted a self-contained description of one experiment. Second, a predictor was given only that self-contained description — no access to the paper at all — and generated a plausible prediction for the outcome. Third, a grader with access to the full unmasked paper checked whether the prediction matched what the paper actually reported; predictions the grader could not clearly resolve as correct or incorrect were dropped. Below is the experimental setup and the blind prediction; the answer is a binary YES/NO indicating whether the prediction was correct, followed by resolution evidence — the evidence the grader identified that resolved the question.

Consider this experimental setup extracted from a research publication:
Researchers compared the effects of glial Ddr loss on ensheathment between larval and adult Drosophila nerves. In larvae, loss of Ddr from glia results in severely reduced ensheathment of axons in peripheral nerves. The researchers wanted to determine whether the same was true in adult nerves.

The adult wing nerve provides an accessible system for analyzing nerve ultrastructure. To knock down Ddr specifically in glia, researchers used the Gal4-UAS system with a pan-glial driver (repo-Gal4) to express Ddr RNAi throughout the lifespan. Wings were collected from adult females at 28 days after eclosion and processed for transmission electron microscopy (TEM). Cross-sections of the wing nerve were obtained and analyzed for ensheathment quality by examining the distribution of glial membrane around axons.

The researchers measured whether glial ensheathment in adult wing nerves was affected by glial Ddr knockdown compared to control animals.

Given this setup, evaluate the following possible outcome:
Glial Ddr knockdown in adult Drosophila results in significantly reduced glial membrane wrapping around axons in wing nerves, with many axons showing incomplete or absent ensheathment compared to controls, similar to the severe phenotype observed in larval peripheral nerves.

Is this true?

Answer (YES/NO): NO